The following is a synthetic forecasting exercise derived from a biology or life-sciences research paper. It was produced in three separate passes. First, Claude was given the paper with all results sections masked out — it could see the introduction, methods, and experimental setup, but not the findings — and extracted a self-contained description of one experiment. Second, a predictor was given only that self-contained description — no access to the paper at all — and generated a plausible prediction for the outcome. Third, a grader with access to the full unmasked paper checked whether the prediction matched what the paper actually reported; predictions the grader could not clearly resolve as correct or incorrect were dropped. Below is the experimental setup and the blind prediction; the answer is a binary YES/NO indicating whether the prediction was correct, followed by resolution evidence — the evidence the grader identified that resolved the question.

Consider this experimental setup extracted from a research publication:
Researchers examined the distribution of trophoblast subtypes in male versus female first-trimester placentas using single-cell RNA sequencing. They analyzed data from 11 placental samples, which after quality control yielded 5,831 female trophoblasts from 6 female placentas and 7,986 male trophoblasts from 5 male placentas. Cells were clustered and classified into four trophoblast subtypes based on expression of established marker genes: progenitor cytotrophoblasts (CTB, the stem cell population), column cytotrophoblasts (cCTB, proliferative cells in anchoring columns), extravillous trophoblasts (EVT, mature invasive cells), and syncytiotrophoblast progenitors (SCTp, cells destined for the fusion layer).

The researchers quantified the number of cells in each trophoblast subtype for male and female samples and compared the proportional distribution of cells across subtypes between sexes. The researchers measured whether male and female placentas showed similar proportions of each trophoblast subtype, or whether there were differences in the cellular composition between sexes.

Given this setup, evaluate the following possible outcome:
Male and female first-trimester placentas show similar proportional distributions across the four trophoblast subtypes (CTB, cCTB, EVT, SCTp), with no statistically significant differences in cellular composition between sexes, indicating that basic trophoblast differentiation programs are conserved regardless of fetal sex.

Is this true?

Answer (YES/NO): NO